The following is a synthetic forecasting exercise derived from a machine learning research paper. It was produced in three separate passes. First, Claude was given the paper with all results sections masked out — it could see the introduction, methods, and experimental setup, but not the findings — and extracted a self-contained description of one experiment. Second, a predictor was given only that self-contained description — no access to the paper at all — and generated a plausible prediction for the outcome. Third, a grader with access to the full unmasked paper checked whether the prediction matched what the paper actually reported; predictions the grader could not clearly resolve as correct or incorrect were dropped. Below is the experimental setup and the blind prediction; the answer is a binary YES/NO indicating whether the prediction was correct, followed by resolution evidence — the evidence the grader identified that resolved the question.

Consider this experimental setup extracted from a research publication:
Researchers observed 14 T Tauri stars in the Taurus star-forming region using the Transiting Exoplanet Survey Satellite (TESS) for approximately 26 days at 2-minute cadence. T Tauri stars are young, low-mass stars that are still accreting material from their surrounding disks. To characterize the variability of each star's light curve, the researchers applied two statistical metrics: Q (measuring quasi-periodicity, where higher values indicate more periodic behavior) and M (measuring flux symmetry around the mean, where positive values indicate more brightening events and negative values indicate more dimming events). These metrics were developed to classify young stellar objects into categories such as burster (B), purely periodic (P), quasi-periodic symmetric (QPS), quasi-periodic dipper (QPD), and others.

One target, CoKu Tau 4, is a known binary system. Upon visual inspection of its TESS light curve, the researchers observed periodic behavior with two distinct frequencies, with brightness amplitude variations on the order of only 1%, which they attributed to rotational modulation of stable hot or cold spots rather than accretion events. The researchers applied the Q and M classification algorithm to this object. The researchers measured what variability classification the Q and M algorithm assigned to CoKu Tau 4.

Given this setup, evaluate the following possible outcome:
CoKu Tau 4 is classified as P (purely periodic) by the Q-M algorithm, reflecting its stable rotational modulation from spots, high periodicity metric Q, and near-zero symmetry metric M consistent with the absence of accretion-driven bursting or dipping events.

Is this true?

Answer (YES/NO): NO